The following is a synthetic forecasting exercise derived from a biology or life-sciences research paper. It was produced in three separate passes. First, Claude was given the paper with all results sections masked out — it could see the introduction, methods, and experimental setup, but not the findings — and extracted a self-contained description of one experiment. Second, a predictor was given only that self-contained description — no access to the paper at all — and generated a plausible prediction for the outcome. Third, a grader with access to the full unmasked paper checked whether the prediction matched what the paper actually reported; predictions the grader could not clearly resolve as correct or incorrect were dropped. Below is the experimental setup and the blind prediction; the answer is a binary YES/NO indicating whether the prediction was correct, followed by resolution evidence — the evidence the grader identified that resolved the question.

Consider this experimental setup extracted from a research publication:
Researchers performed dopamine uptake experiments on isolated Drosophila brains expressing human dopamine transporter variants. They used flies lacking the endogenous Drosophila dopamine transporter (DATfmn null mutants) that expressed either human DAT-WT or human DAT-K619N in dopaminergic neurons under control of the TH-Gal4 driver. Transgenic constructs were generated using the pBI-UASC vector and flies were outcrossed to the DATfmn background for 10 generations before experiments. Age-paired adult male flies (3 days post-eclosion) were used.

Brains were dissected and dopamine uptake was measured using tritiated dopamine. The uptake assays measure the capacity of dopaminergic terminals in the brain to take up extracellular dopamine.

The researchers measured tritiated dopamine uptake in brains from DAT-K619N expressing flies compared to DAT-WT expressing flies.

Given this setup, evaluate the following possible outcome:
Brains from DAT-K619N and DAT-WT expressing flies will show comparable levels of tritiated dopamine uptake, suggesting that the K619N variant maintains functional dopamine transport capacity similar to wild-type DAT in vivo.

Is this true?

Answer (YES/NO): NO